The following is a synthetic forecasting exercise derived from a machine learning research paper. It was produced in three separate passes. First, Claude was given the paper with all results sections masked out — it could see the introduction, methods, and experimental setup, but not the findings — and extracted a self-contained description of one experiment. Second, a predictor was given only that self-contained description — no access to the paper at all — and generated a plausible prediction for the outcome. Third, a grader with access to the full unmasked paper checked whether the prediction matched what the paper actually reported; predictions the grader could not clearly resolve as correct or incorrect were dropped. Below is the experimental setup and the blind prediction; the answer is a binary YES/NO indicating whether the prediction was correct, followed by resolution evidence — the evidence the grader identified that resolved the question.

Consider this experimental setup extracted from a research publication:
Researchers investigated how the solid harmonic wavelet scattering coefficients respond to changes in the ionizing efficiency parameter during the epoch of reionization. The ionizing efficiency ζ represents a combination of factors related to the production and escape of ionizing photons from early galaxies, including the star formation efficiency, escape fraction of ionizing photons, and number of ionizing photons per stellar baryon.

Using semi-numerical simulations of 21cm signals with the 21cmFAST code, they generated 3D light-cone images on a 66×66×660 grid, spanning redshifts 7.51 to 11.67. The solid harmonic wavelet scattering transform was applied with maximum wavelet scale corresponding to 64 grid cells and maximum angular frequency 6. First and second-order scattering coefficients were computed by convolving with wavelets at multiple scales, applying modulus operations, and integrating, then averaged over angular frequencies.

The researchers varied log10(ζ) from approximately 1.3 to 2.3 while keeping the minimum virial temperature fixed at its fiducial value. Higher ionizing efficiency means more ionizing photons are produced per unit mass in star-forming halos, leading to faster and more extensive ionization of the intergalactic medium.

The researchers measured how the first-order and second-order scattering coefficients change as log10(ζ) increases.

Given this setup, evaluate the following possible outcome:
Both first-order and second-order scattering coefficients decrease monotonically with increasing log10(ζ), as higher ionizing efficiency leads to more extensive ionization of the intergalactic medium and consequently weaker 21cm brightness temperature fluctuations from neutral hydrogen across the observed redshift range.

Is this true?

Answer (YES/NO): NO